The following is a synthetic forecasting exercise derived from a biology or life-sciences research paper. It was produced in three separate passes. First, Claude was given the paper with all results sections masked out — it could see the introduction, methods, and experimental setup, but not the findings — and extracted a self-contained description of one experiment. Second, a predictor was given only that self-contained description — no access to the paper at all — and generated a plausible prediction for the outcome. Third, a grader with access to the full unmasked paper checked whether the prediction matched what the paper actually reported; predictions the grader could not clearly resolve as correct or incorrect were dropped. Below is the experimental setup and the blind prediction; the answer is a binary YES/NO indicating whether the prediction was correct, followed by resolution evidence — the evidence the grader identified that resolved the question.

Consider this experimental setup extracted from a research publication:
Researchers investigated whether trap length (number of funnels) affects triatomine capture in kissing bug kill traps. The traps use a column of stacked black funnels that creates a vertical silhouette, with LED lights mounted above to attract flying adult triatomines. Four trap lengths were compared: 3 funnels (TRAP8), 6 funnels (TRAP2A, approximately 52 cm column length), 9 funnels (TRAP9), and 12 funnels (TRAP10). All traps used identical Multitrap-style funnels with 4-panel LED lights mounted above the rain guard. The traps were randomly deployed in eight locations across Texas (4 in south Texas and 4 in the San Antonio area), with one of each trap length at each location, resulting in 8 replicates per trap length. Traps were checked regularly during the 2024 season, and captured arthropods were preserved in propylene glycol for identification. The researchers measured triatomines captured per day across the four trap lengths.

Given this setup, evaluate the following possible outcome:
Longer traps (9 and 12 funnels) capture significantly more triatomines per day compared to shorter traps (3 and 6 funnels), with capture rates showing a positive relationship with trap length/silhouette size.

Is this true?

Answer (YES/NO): NO